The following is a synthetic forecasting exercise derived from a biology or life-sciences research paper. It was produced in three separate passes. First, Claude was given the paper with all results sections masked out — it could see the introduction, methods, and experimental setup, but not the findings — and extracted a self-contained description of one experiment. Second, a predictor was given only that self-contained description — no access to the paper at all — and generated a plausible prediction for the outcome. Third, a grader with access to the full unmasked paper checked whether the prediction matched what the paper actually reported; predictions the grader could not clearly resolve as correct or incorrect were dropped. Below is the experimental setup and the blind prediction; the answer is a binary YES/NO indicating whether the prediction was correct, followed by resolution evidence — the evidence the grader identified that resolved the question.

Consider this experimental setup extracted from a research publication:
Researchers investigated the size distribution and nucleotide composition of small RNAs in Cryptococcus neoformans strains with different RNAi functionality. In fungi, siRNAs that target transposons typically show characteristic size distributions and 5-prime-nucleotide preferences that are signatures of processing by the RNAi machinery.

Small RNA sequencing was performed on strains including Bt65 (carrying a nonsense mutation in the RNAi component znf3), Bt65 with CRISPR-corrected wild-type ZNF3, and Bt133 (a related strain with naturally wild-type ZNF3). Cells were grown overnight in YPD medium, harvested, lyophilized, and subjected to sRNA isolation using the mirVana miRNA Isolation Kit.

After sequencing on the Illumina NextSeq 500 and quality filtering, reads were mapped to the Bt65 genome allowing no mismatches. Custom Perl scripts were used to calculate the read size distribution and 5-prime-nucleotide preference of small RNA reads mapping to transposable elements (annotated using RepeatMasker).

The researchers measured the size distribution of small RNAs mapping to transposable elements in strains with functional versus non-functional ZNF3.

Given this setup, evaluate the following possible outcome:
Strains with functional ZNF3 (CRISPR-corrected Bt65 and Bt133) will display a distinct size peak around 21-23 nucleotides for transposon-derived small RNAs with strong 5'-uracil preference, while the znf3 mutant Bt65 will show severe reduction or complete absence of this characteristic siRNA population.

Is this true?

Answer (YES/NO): YES